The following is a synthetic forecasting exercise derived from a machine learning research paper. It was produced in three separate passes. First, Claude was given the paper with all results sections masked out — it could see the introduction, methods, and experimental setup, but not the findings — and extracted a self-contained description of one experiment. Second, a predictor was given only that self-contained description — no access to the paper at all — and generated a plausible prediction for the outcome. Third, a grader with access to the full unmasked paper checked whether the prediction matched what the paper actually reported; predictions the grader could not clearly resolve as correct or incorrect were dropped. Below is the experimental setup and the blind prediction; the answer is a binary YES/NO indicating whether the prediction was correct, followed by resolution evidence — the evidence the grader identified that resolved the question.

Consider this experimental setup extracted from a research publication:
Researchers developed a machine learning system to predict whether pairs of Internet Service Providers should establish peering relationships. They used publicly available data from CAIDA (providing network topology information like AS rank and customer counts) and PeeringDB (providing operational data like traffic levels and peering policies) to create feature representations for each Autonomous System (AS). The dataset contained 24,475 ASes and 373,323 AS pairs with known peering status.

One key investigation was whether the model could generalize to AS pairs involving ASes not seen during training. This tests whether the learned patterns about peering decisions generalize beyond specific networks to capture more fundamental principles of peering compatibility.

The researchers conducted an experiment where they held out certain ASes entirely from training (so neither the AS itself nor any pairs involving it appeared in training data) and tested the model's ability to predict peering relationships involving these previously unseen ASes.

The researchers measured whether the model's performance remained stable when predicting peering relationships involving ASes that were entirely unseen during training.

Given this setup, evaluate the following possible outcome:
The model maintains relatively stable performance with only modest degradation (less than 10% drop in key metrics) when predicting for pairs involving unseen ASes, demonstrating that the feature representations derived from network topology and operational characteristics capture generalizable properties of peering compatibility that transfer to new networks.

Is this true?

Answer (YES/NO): YES